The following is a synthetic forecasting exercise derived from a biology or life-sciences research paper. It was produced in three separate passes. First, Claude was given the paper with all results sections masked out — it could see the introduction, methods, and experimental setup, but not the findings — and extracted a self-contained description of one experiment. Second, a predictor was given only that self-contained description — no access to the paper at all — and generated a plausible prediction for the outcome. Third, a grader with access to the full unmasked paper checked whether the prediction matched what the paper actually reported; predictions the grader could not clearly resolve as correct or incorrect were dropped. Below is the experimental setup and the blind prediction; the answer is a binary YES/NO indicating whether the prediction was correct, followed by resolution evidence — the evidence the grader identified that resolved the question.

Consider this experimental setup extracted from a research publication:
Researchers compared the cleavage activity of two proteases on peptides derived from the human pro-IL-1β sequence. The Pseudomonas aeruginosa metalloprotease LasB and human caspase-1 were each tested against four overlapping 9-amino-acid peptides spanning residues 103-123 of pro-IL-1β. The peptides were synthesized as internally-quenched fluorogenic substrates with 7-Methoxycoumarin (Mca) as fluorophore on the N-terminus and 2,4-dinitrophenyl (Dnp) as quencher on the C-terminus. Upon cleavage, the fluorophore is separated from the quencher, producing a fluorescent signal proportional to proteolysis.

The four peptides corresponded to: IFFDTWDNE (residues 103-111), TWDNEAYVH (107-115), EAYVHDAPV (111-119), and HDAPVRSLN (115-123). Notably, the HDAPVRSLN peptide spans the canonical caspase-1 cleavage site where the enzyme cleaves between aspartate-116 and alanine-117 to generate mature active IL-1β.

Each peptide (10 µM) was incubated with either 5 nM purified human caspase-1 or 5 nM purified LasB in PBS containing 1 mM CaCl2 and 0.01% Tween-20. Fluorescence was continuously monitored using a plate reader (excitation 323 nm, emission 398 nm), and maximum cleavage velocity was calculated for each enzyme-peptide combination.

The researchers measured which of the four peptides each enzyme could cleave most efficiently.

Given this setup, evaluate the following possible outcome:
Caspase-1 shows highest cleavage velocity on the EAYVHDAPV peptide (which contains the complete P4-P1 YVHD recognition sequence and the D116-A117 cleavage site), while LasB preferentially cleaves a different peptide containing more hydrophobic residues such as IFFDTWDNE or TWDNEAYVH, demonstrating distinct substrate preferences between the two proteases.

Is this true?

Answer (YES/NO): NO